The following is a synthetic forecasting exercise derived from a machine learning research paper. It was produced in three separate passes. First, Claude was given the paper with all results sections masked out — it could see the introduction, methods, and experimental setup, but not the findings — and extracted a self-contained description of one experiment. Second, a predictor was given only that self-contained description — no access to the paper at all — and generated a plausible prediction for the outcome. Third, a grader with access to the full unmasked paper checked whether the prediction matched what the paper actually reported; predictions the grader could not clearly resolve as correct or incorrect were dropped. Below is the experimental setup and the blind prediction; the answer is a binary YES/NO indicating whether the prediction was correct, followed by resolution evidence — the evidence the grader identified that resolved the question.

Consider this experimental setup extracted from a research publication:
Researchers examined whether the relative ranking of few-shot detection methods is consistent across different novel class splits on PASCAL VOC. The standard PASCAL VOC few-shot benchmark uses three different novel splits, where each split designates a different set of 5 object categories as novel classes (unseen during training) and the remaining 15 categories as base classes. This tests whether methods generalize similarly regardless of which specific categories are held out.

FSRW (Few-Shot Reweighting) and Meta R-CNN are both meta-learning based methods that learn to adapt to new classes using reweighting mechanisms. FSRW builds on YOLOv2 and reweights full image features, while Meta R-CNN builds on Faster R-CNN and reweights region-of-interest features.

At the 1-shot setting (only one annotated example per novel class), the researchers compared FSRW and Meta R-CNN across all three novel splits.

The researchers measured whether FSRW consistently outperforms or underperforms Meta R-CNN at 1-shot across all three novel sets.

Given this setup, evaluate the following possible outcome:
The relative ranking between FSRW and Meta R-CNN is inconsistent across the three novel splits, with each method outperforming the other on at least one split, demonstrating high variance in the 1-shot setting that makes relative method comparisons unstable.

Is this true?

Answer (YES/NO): YES